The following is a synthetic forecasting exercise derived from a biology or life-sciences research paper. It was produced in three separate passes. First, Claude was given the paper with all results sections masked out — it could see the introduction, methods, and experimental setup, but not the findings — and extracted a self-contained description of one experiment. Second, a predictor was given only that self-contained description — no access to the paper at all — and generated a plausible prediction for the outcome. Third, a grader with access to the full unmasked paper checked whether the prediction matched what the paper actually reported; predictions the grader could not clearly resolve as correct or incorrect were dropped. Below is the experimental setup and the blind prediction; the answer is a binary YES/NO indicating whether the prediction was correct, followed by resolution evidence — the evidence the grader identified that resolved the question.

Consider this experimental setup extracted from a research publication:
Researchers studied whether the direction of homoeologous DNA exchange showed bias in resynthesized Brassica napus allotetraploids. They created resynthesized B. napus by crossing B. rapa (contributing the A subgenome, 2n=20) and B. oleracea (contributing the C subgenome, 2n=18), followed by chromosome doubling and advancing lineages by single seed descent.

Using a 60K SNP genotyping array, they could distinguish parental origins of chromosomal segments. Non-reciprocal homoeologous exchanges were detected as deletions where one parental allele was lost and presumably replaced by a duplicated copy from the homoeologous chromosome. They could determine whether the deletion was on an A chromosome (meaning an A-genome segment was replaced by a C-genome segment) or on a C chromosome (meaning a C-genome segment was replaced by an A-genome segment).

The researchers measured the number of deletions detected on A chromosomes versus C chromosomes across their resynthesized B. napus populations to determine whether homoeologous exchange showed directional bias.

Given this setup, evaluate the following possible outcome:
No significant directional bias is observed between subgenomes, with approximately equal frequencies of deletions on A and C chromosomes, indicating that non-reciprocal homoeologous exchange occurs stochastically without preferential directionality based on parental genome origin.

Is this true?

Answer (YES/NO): NO